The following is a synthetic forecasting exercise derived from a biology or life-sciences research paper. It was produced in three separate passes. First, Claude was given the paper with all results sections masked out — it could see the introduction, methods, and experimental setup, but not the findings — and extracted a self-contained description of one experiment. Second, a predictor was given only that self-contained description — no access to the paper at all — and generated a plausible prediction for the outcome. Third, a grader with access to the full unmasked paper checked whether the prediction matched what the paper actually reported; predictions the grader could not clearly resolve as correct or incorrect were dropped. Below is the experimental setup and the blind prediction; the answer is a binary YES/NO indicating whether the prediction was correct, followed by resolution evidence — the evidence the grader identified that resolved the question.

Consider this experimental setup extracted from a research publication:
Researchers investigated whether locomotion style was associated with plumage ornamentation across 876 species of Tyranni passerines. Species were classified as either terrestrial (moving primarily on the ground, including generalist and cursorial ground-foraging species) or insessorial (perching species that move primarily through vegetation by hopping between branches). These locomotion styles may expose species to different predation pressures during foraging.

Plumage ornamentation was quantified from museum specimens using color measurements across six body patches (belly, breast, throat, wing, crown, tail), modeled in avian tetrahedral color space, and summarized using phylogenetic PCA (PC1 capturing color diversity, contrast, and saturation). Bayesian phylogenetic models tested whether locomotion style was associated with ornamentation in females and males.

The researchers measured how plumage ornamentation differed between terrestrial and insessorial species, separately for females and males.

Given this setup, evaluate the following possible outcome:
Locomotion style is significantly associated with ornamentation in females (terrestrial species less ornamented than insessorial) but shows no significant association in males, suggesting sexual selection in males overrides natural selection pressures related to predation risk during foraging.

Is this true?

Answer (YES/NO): NO